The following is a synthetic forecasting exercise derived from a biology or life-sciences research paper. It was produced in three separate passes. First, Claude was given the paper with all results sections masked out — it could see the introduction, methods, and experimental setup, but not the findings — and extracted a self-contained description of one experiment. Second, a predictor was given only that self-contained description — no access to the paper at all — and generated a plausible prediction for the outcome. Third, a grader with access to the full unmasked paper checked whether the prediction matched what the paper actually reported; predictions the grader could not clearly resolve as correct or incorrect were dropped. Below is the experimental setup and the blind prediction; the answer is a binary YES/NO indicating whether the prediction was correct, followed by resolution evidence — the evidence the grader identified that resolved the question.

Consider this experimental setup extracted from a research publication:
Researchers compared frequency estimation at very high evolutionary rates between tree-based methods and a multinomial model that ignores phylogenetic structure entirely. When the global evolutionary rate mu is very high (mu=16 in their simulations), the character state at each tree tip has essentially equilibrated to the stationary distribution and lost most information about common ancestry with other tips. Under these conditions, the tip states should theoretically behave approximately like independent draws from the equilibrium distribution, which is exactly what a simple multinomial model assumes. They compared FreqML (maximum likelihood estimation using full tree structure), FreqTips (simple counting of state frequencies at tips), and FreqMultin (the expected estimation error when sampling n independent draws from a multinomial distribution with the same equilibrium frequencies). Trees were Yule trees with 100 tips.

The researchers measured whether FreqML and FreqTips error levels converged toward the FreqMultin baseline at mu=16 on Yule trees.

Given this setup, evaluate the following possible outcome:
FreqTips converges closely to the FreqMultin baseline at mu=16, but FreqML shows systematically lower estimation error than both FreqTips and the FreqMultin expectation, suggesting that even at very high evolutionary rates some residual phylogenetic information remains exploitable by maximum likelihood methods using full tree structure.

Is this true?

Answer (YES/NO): NO